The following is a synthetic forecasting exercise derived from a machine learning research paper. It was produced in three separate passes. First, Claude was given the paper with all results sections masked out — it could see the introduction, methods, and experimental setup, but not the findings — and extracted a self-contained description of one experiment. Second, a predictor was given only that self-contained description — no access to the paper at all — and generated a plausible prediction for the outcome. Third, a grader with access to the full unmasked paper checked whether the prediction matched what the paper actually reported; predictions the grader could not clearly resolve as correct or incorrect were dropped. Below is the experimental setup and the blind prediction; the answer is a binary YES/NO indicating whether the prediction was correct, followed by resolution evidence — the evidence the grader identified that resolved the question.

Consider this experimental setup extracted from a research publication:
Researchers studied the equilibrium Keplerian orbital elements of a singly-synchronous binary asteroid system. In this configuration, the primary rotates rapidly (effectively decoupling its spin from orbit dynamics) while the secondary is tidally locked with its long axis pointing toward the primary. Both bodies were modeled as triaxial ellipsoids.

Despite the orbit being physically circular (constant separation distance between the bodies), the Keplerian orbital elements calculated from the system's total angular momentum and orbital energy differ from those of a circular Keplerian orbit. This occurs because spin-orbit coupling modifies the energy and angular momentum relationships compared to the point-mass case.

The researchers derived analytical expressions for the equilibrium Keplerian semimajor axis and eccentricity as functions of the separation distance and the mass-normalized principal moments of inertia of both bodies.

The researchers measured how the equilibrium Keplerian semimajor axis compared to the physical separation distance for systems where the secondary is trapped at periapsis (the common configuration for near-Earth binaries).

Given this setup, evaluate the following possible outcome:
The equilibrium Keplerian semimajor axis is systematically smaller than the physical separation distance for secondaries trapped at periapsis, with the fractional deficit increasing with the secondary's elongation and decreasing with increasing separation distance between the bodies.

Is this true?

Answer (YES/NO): NO